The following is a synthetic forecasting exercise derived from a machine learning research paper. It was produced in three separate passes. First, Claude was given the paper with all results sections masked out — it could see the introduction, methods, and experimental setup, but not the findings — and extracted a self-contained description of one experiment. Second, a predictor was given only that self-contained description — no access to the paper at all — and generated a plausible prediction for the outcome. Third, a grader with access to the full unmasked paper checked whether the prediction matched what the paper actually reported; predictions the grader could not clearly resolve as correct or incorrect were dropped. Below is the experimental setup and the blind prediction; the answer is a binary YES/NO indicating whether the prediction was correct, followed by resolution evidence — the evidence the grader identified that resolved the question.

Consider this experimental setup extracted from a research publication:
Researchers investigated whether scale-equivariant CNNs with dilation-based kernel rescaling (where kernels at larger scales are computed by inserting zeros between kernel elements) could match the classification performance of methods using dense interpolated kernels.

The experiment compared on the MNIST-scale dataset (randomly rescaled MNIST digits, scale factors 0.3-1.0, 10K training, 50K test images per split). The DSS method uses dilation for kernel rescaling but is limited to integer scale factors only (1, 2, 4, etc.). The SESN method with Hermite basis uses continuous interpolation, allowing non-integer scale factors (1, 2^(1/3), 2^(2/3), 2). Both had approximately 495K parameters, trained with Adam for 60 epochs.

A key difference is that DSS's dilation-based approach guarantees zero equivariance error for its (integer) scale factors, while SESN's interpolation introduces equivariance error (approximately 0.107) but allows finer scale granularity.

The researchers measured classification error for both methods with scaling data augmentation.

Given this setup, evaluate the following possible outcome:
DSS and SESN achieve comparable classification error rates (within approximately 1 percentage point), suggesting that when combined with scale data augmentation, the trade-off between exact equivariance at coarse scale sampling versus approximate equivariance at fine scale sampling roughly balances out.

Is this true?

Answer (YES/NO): NO